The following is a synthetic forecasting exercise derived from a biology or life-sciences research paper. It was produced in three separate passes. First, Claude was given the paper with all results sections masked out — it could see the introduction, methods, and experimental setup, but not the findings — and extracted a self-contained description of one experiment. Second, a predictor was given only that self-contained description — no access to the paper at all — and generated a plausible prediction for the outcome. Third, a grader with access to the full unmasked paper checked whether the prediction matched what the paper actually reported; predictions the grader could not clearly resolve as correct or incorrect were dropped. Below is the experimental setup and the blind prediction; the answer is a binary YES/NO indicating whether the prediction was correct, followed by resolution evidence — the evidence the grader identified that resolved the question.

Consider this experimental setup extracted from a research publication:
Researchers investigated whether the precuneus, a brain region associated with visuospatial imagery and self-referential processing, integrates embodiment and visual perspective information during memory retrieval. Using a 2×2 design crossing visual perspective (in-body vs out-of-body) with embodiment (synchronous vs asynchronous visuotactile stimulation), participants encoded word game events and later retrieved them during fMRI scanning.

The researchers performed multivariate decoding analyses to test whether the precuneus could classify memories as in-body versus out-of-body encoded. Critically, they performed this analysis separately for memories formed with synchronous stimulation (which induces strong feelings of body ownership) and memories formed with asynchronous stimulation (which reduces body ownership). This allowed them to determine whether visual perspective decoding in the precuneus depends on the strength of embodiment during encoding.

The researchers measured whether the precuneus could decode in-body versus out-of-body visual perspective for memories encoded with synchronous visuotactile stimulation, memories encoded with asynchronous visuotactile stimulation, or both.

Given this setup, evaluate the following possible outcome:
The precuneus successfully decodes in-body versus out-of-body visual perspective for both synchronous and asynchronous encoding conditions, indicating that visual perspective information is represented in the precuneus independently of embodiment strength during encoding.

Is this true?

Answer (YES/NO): NO